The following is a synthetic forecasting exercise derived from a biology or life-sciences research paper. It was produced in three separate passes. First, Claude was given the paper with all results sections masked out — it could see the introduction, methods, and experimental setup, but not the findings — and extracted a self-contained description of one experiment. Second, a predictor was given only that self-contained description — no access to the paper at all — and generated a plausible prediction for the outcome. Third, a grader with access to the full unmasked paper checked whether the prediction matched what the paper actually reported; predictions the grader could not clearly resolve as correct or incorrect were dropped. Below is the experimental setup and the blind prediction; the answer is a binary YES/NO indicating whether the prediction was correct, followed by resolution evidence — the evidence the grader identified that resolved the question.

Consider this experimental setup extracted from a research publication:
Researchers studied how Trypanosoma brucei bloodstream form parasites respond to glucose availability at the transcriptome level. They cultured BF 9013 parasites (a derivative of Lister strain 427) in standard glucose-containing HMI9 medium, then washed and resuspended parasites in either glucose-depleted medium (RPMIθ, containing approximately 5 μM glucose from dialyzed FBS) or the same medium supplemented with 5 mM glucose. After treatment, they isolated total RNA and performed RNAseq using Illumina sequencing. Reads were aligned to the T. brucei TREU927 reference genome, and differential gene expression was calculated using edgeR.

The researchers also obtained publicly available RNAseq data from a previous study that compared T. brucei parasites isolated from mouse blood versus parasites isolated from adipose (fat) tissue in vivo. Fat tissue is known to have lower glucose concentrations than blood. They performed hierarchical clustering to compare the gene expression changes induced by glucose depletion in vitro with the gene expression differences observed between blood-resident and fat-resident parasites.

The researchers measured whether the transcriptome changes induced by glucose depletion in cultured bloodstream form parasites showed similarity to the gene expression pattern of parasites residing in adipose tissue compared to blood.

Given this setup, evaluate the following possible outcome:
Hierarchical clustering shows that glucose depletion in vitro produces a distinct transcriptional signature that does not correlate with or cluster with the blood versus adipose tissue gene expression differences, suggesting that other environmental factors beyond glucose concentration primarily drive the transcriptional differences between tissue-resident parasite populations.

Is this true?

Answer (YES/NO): YES